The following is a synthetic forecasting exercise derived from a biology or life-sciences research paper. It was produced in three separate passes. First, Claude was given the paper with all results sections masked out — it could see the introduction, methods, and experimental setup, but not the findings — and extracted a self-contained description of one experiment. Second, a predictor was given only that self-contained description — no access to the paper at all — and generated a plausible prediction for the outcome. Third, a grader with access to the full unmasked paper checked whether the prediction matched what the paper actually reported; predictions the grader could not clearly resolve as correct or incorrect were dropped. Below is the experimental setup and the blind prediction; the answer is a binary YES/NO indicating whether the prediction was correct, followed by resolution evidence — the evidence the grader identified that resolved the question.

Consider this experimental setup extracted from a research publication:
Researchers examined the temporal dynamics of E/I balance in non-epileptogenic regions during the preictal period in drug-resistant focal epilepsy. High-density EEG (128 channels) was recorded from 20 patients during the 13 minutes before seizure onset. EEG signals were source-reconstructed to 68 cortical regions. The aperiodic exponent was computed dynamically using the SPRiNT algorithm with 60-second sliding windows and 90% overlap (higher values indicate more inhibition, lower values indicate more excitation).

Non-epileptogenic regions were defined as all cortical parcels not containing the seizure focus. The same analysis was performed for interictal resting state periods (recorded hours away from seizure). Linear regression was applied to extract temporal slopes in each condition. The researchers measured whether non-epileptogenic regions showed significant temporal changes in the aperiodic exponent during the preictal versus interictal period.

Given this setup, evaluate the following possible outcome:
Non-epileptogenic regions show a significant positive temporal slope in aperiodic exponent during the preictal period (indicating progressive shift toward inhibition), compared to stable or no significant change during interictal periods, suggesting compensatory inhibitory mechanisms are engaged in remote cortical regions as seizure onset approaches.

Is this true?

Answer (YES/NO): YES